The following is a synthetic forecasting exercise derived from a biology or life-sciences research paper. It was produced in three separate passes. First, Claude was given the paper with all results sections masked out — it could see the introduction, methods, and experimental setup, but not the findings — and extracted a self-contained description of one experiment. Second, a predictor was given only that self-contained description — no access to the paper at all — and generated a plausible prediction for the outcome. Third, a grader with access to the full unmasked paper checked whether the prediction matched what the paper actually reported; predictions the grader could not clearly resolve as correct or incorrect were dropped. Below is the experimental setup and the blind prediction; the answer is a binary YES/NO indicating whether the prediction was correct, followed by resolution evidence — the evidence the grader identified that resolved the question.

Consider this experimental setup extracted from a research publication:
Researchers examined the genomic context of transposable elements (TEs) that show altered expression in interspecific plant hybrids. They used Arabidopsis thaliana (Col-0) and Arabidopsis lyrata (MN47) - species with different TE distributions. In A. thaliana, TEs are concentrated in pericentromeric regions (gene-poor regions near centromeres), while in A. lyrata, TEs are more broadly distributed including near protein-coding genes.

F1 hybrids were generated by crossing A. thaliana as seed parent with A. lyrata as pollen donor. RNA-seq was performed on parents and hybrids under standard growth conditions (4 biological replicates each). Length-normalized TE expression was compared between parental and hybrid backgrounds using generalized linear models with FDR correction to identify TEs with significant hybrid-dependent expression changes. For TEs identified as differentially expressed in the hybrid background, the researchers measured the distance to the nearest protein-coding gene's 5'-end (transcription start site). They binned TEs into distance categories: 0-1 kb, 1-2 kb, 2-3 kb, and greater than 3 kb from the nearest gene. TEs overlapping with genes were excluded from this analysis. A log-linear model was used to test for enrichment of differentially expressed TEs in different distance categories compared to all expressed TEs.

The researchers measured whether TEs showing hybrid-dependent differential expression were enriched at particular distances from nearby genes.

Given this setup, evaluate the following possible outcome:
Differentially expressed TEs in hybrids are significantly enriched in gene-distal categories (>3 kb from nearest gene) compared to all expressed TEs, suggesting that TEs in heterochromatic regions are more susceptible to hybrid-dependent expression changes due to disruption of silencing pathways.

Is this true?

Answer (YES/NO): NO